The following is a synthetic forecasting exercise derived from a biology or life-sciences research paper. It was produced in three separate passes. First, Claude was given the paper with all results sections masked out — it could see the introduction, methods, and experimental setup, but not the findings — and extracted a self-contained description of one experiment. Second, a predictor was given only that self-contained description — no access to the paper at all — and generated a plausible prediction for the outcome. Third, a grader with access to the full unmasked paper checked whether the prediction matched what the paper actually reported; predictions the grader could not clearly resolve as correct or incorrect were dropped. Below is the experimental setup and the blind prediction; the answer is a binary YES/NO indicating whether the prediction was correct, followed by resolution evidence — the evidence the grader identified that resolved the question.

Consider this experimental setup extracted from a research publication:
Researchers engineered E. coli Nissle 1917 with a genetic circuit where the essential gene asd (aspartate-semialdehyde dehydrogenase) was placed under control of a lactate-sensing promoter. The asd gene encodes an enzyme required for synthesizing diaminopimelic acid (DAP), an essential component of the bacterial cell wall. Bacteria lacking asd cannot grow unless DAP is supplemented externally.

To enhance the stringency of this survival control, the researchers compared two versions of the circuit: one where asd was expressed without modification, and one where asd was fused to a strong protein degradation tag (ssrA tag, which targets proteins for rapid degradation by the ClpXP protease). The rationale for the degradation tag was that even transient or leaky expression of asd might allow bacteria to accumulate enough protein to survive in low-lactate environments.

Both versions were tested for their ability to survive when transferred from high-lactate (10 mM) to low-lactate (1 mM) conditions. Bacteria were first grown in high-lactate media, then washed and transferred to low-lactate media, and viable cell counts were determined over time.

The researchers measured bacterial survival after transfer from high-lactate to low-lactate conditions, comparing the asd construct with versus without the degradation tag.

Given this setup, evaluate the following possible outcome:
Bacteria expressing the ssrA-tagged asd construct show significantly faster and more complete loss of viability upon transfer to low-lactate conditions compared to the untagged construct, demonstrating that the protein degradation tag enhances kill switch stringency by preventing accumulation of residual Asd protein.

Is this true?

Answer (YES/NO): YES